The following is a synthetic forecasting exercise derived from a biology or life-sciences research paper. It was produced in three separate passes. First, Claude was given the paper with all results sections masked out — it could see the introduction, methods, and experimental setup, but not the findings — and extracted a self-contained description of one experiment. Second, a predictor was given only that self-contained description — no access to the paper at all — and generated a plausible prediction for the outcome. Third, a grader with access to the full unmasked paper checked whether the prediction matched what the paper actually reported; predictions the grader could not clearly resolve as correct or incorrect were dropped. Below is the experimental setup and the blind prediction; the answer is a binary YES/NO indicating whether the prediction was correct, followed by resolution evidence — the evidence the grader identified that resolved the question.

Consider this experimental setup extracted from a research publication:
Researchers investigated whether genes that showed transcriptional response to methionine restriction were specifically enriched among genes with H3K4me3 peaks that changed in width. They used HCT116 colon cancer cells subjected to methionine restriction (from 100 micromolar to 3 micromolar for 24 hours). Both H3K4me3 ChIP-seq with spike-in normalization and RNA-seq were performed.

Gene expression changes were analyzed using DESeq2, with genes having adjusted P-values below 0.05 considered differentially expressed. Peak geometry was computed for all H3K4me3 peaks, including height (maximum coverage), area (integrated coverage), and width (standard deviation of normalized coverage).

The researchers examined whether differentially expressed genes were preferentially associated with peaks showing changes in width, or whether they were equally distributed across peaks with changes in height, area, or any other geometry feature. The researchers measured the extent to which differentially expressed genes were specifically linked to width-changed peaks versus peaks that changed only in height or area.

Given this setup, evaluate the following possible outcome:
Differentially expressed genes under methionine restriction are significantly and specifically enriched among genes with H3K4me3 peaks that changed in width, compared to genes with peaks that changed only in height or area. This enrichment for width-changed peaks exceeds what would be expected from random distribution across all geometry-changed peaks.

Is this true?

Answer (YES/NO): YES